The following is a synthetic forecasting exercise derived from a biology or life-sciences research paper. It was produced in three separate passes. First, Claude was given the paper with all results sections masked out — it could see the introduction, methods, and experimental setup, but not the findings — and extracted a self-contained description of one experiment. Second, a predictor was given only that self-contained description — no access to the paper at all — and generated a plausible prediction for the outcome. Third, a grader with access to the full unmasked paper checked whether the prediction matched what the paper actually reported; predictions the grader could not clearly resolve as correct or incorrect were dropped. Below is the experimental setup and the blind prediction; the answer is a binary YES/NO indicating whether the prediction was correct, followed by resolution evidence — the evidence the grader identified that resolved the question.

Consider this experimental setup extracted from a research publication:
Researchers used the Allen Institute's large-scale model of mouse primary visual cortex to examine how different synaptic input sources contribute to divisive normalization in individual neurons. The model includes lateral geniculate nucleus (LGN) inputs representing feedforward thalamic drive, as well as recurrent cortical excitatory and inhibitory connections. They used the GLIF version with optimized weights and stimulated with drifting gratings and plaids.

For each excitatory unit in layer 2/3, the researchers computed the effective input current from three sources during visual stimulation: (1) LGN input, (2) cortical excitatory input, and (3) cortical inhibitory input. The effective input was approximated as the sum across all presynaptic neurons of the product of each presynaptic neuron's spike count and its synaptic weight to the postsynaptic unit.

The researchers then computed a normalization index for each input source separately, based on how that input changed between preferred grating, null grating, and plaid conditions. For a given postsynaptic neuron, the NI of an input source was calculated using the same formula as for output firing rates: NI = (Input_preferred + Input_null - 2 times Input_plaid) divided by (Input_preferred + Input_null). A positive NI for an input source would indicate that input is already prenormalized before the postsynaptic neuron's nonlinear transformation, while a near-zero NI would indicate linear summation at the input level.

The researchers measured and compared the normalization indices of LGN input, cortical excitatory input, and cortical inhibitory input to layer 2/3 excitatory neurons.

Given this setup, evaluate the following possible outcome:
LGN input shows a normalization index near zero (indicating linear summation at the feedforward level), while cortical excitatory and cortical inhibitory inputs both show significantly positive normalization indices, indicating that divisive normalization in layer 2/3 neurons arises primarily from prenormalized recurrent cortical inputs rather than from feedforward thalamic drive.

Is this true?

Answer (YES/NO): NO